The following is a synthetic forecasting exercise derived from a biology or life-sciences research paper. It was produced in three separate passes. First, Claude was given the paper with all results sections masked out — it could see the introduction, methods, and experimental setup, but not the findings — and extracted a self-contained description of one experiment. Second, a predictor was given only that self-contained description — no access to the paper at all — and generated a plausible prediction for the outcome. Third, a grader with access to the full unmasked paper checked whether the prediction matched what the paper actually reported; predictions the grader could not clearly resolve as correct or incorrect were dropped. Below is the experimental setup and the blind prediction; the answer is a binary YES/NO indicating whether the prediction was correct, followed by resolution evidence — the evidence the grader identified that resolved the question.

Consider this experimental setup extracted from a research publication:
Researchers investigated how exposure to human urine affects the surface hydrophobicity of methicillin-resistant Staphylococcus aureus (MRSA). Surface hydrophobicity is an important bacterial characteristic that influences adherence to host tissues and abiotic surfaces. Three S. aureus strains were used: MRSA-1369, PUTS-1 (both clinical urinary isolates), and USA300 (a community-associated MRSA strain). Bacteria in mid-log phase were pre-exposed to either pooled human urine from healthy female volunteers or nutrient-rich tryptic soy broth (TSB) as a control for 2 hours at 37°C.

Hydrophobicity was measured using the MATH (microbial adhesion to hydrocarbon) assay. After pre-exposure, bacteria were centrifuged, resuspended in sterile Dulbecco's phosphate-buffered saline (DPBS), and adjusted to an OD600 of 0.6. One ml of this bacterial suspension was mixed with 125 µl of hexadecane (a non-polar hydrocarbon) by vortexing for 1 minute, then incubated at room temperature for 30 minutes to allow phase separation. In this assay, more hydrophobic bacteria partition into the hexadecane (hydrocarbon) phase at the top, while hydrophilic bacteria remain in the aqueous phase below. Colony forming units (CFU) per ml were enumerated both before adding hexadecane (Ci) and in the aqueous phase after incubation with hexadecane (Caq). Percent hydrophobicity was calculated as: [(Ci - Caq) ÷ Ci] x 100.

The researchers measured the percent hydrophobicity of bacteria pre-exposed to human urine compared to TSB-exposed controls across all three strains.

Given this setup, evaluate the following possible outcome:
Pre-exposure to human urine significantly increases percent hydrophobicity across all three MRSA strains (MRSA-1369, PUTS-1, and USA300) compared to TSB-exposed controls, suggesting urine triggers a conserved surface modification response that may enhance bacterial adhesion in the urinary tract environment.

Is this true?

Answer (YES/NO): NO